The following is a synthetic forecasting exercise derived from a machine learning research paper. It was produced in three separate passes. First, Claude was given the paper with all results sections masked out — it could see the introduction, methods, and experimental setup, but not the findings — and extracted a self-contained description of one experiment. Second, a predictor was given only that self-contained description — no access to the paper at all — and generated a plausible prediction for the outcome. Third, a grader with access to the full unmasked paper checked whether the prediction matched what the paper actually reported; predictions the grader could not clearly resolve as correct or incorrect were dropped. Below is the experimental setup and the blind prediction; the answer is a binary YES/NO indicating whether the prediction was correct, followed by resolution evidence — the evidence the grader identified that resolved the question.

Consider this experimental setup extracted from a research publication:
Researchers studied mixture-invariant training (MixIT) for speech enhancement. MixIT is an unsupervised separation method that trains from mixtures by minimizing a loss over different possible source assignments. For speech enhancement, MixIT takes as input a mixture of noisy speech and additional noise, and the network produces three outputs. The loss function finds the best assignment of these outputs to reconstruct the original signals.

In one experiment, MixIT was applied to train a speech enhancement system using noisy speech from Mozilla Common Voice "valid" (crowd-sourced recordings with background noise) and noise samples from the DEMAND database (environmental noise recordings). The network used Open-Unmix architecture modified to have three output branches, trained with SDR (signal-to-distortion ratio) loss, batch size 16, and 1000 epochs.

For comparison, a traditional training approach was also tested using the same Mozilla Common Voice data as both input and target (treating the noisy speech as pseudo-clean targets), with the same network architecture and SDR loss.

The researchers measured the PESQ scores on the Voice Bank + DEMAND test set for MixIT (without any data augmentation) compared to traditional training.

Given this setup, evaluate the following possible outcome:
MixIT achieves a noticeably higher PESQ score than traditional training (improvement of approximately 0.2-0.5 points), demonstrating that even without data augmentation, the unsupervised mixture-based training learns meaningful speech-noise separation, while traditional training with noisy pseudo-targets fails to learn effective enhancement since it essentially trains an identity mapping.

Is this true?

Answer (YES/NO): NO